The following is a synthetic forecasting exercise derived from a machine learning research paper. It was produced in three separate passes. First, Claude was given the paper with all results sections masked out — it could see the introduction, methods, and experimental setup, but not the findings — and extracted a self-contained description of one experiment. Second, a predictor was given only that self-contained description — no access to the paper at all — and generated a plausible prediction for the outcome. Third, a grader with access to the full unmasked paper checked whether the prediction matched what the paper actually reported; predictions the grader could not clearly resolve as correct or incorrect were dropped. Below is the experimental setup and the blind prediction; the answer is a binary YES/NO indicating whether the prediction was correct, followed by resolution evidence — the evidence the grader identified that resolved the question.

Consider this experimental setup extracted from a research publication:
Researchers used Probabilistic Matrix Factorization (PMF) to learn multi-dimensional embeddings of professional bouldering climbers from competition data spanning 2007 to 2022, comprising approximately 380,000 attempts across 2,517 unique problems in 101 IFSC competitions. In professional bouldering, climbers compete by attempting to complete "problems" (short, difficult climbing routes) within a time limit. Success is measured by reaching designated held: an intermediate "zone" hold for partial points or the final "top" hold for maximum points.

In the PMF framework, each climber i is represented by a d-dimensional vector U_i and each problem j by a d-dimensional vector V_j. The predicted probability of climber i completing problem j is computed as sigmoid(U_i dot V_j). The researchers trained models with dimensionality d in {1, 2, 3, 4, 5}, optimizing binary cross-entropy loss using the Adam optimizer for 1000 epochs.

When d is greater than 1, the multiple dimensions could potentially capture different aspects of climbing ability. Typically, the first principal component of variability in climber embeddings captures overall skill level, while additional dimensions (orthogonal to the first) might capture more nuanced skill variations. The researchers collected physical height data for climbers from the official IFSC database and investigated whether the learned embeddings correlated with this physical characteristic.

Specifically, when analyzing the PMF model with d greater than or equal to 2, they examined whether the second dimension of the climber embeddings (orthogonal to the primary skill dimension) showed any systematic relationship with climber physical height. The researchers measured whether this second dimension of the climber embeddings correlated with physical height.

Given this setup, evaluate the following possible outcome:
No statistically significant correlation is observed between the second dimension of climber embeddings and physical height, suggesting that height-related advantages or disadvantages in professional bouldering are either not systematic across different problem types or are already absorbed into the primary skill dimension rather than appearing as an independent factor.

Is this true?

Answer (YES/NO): NO